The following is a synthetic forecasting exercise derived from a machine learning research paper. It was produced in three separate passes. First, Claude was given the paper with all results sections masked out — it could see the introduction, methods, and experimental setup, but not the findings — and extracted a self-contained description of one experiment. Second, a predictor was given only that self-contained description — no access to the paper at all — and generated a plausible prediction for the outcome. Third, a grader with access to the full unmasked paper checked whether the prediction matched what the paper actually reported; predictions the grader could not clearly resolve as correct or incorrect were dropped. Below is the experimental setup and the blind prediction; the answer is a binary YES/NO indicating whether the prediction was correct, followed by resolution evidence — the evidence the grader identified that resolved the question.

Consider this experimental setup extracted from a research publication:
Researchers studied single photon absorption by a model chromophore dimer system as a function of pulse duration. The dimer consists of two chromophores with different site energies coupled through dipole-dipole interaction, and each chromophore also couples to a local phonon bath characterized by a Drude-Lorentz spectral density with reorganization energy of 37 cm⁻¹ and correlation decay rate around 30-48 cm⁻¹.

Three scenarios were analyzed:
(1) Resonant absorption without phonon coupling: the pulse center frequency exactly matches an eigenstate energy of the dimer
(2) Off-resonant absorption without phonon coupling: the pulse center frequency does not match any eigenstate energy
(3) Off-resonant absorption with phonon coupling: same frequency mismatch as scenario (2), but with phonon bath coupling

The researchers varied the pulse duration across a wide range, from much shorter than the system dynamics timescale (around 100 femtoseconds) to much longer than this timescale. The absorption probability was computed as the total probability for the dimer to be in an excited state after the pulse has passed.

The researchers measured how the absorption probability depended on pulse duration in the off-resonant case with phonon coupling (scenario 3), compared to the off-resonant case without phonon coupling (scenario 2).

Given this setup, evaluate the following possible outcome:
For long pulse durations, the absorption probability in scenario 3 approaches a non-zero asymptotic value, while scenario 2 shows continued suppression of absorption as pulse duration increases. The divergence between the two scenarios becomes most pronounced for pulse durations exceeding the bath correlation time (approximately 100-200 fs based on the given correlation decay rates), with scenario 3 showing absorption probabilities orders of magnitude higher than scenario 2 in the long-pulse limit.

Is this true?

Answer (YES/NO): NO